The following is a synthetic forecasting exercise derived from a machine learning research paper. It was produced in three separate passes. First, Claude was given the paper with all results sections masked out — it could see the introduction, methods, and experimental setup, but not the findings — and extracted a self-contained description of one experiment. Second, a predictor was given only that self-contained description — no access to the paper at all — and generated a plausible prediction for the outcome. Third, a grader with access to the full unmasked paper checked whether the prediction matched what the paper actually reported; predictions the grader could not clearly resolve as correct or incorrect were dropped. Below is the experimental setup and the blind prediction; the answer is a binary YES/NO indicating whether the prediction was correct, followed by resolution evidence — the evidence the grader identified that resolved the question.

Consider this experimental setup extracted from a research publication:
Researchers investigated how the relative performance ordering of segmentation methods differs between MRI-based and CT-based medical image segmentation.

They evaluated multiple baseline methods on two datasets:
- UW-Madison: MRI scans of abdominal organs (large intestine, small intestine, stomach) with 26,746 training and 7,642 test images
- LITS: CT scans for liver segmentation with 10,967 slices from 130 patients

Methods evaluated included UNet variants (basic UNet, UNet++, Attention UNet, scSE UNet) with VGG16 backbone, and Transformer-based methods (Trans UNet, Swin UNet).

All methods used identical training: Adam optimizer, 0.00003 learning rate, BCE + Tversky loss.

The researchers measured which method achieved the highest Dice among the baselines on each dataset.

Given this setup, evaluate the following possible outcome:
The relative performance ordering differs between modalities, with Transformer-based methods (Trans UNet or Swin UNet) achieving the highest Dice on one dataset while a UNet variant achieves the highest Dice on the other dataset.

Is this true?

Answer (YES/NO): NO